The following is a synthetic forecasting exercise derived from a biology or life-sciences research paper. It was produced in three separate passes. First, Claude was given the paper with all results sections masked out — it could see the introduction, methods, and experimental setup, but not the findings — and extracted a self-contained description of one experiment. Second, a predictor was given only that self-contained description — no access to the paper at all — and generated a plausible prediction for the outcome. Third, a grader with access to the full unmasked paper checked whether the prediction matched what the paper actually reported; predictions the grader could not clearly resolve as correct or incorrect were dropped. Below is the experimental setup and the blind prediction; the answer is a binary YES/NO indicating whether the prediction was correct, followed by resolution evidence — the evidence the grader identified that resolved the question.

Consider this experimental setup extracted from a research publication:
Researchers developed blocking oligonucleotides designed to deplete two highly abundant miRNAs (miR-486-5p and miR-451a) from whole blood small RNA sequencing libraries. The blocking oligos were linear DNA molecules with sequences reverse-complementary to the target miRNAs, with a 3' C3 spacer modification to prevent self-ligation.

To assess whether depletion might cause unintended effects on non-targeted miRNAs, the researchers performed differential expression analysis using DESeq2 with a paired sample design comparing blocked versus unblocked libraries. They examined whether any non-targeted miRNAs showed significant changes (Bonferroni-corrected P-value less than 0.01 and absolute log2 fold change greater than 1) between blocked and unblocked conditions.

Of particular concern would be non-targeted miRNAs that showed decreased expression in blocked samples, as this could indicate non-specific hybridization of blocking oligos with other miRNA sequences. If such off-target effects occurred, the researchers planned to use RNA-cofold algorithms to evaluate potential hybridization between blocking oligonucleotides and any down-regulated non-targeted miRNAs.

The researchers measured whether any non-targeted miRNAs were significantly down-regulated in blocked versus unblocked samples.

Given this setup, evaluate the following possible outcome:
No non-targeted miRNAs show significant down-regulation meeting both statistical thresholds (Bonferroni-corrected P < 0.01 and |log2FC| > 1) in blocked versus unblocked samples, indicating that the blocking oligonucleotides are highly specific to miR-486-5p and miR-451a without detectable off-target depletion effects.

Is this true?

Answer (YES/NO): NO